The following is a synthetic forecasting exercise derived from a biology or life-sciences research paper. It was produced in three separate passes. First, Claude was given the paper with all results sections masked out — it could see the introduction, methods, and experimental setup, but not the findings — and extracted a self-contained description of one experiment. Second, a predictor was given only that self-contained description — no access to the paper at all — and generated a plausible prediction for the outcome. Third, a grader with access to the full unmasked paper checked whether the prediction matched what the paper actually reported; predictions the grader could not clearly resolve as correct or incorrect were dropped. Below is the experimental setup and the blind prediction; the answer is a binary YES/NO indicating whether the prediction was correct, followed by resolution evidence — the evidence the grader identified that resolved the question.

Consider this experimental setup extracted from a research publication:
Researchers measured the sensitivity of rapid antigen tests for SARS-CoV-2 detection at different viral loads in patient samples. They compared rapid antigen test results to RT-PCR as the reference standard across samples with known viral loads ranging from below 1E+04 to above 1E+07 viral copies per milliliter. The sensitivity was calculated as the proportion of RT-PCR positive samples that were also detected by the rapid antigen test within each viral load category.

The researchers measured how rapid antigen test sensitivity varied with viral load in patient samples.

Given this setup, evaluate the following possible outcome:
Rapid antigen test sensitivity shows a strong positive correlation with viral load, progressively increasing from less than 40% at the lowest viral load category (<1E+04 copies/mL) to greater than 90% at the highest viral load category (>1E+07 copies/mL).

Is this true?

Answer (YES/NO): NO